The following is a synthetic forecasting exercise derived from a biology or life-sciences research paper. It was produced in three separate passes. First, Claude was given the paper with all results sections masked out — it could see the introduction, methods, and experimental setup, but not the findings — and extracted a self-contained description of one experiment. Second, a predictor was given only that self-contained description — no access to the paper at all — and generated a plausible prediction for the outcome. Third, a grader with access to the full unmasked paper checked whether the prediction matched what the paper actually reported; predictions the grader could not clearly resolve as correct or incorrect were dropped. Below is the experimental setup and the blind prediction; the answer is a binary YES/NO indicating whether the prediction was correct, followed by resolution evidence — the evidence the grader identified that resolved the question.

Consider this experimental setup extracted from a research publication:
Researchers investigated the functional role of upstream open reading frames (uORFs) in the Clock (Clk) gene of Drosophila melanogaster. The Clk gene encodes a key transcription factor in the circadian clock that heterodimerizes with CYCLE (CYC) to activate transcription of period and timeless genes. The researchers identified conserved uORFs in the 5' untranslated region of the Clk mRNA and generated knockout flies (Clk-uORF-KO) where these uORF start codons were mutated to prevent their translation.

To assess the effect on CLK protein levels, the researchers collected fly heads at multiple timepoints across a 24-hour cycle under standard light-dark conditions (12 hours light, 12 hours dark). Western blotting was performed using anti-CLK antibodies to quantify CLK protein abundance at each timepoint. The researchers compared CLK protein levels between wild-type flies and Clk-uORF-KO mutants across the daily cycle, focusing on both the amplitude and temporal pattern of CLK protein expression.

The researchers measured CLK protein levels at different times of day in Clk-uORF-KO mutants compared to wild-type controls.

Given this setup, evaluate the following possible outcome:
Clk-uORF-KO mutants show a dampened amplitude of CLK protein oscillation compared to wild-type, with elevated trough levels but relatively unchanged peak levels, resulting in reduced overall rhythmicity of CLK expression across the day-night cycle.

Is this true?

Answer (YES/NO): NO